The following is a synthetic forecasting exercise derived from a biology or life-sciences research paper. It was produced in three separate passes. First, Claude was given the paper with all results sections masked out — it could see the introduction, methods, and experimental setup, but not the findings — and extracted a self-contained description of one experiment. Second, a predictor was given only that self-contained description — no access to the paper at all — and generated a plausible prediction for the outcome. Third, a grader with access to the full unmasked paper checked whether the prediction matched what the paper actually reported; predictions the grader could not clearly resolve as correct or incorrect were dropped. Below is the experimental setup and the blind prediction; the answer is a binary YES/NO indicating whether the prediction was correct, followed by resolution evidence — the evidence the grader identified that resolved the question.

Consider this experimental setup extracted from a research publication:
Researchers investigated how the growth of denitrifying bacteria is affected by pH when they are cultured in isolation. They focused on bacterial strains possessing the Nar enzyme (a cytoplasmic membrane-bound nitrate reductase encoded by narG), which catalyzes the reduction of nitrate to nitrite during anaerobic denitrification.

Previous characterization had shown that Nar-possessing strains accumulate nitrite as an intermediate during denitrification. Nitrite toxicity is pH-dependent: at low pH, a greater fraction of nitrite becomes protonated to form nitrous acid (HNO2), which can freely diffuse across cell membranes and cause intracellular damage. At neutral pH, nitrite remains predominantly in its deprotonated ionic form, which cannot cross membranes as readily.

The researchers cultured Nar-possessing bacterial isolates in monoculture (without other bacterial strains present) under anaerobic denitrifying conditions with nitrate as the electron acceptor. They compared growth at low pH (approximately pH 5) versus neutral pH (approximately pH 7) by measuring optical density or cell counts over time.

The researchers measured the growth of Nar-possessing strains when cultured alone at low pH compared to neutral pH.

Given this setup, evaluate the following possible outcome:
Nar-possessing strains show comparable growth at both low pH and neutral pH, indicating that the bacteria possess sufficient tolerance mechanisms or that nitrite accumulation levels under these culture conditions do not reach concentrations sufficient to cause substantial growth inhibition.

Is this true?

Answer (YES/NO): NO